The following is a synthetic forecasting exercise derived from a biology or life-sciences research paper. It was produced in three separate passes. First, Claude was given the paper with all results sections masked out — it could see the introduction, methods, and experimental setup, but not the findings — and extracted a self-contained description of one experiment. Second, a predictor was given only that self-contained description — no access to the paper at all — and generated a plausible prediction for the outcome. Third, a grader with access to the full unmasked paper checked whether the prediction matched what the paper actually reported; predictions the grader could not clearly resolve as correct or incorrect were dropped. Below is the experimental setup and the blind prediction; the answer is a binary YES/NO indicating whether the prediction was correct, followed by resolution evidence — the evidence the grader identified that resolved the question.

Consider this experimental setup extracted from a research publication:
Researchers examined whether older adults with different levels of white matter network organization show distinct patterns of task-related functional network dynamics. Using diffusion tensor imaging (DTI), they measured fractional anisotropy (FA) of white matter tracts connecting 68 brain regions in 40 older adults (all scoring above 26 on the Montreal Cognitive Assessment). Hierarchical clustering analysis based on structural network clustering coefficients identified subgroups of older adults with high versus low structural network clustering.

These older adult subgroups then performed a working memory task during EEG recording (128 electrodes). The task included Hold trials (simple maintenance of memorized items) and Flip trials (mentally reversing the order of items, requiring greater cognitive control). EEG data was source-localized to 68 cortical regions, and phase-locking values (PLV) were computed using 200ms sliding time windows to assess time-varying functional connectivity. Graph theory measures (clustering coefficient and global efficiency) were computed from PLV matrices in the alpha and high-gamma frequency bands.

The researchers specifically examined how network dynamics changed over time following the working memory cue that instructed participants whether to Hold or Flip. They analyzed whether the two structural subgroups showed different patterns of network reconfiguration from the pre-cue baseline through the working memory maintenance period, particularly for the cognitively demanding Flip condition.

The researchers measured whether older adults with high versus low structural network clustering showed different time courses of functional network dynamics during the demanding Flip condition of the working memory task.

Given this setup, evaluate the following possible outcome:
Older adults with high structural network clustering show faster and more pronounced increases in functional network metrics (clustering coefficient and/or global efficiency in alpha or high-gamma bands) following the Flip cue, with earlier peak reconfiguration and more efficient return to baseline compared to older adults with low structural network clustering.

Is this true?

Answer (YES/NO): NO